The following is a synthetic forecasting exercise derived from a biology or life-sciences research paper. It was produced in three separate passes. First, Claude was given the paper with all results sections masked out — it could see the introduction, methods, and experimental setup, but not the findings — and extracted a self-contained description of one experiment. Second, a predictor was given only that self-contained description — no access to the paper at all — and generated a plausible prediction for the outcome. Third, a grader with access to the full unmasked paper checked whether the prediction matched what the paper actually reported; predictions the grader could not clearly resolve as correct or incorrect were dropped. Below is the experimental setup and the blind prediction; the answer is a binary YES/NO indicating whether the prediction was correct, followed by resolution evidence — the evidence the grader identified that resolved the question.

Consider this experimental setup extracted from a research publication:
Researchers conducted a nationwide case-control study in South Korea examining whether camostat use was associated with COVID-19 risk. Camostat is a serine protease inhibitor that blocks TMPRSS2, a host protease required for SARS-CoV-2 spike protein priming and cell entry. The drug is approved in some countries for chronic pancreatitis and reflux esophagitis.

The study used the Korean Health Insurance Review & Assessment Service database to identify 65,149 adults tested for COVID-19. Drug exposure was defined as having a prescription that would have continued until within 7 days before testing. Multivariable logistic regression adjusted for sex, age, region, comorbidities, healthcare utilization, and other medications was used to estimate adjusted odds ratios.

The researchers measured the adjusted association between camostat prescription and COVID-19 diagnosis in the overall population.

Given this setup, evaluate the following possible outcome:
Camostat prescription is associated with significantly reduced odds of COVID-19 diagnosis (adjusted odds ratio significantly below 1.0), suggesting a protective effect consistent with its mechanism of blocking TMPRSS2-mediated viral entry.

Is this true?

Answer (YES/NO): NO